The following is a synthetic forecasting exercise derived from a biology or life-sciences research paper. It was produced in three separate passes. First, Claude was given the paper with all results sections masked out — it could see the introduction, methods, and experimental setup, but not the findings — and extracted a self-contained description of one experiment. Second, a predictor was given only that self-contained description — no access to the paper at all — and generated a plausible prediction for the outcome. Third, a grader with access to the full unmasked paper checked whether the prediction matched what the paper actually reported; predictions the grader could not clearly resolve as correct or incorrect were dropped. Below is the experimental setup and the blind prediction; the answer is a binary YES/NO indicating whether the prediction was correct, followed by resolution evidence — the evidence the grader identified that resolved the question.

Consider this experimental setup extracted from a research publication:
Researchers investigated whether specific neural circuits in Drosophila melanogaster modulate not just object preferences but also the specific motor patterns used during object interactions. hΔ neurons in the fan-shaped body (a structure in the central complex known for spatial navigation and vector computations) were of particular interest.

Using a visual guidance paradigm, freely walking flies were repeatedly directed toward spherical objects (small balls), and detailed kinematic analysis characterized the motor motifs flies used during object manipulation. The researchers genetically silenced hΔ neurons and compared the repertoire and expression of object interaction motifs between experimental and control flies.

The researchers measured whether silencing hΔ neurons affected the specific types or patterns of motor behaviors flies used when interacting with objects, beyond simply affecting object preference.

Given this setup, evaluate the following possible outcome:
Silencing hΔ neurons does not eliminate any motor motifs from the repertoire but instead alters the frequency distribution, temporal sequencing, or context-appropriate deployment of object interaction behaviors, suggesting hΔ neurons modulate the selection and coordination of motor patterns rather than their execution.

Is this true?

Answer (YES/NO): YES